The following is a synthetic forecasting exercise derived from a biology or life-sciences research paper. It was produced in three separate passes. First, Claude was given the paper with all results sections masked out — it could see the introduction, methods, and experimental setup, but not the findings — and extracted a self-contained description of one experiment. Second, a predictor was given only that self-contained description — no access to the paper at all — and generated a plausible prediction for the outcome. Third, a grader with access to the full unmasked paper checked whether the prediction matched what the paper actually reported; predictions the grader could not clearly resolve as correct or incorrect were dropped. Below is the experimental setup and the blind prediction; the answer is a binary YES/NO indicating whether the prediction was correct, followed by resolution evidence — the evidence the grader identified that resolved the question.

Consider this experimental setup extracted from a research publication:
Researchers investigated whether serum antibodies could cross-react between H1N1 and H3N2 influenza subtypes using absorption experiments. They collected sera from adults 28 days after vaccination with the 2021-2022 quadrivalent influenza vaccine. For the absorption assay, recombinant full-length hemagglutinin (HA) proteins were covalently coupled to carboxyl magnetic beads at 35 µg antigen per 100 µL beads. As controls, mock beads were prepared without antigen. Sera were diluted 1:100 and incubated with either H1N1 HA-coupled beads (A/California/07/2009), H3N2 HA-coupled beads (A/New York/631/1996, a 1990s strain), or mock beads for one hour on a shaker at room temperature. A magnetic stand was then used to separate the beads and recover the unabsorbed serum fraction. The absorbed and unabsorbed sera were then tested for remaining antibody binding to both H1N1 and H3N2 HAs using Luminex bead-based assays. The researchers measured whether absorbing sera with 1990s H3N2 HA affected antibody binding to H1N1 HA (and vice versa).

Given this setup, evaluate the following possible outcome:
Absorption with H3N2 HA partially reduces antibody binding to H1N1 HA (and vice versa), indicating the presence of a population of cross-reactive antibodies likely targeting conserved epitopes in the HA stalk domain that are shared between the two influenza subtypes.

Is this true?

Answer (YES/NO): NO